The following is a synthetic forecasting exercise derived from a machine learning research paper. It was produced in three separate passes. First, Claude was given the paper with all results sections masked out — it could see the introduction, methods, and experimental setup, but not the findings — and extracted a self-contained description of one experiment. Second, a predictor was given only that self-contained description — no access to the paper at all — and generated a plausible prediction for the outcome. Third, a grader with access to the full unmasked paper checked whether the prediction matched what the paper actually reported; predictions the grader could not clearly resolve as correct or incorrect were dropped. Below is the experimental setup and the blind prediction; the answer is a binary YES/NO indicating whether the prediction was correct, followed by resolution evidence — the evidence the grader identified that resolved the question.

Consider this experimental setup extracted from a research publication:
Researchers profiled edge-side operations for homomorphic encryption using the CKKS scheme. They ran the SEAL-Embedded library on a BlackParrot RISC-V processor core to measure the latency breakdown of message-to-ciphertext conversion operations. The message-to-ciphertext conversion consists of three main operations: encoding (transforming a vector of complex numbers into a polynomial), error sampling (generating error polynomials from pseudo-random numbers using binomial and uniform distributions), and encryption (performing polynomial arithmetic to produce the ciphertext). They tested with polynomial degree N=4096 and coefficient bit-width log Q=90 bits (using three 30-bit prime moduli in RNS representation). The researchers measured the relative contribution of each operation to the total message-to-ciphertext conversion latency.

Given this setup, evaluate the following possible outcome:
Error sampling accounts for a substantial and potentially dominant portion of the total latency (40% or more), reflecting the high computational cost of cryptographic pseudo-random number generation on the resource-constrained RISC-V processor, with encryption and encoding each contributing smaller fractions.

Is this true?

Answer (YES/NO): NO